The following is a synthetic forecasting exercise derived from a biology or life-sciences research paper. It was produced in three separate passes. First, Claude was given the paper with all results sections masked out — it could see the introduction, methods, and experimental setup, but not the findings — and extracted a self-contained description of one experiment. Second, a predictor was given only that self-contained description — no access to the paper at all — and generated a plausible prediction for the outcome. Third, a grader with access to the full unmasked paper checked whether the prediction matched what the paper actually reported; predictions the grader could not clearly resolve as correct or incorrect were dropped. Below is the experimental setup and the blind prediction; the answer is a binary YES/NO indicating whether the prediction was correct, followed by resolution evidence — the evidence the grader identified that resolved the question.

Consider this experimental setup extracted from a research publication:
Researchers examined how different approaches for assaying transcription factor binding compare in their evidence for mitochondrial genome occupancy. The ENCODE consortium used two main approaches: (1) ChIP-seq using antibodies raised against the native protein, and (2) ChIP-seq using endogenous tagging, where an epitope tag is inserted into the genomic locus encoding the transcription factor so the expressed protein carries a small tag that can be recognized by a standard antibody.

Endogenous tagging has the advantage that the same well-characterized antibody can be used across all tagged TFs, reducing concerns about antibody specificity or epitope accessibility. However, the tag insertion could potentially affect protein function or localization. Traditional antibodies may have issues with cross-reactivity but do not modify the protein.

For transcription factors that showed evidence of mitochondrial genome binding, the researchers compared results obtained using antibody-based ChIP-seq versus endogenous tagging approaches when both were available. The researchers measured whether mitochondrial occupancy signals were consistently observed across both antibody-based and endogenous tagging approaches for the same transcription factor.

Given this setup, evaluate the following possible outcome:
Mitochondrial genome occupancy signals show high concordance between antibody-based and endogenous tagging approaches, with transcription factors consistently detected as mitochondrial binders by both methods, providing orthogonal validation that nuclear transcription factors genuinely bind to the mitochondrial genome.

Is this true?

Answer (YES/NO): NO